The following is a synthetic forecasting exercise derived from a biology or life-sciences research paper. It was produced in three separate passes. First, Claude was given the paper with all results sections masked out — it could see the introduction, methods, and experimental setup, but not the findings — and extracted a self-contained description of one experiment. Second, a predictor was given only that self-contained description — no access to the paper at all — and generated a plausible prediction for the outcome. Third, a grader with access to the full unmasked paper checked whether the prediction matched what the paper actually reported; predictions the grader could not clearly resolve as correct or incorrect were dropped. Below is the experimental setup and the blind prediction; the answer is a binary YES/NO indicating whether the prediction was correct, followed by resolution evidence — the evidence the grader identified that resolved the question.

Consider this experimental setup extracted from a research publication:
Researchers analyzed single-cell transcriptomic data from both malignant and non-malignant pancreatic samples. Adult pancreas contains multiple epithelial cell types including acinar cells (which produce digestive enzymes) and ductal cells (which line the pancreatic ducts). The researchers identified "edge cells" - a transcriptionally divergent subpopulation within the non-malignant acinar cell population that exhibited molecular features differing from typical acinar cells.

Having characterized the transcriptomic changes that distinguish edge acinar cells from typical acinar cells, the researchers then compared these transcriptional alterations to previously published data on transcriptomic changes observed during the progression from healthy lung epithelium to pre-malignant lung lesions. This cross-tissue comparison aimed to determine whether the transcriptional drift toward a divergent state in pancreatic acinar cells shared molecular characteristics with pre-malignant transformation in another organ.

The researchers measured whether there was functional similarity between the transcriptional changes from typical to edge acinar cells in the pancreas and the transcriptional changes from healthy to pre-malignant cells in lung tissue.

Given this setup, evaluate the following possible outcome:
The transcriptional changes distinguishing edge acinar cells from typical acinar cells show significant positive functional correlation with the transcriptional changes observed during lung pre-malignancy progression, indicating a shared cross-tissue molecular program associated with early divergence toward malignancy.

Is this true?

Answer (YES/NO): YES